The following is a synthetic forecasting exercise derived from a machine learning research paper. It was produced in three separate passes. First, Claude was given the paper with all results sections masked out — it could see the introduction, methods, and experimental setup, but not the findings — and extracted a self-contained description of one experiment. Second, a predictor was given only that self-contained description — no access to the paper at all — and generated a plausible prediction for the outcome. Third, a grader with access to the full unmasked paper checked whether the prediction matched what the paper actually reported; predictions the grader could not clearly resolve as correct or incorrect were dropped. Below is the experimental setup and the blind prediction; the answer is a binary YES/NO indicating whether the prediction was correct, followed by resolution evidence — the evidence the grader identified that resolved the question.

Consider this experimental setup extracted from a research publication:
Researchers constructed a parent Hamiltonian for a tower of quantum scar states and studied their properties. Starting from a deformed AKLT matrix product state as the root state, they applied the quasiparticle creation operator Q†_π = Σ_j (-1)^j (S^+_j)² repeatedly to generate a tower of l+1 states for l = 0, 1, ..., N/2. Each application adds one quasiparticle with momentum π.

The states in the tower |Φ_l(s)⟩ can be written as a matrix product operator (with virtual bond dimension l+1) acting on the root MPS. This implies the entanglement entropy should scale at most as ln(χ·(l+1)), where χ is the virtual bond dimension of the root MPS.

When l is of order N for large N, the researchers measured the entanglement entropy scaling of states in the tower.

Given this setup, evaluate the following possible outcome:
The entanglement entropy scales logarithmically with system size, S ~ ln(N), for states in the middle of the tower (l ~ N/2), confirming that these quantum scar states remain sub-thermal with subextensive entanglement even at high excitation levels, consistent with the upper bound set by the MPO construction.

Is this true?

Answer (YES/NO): YES